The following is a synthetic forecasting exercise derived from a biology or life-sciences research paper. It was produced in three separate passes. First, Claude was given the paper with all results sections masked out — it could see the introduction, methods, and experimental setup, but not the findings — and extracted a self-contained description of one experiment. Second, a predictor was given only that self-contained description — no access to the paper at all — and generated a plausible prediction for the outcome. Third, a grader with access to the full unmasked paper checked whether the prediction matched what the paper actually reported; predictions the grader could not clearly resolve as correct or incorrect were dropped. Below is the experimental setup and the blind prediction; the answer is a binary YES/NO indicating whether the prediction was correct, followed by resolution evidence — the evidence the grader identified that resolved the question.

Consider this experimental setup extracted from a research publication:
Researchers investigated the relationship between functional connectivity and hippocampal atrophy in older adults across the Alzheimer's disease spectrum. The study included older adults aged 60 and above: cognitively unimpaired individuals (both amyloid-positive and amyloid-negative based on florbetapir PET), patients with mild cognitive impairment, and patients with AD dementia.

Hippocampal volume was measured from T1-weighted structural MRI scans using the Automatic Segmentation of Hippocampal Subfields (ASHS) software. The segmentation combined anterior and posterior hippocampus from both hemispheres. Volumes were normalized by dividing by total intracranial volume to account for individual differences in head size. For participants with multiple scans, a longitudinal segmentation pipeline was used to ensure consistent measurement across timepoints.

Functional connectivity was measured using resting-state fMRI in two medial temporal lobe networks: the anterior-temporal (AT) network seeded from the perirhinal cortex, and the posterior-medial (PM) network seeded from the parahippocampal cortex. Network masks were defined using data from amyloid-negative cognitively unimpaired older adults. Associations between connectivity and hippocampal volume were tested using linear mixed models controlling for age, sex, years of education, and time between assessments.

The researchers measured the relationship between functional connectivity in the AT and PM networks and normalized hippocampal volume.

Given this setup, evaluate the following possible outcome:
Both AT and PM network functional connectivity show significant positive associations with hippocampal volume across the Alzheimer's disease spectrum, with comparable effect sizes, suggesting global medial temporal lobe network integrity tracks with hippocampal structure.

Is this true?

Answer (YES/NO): NO